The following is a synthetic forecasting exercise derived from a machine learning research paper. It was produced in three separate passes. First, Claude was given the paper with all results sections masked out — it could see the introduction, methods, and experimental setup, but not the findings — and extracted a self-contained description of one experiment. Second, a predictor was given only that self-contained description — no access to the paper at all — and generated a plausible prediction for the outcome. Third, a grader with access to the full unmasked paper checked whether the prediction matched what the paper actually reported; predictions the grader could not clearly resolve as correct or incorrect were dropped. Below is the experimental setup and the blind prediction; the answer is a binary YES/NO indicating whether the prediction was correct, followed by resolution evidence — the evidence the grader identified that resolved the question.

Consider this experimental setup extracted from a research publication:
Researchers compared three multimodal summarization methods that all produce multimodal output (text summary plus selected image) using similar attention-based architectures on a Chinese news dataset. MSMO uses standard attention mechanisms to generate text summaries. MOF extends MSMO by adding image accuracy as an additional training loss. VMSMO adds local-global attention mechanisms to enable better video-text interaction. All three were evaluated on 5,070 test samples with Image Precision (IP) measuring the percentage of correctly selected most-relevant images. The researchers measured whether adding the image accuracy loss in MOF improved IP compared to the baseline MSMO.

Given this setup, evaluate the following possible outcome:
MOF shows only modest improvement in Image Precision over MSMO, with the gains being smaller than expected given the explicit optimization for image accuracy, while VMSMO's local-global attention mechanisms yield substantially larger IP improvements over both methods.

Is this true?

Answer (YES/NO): NO